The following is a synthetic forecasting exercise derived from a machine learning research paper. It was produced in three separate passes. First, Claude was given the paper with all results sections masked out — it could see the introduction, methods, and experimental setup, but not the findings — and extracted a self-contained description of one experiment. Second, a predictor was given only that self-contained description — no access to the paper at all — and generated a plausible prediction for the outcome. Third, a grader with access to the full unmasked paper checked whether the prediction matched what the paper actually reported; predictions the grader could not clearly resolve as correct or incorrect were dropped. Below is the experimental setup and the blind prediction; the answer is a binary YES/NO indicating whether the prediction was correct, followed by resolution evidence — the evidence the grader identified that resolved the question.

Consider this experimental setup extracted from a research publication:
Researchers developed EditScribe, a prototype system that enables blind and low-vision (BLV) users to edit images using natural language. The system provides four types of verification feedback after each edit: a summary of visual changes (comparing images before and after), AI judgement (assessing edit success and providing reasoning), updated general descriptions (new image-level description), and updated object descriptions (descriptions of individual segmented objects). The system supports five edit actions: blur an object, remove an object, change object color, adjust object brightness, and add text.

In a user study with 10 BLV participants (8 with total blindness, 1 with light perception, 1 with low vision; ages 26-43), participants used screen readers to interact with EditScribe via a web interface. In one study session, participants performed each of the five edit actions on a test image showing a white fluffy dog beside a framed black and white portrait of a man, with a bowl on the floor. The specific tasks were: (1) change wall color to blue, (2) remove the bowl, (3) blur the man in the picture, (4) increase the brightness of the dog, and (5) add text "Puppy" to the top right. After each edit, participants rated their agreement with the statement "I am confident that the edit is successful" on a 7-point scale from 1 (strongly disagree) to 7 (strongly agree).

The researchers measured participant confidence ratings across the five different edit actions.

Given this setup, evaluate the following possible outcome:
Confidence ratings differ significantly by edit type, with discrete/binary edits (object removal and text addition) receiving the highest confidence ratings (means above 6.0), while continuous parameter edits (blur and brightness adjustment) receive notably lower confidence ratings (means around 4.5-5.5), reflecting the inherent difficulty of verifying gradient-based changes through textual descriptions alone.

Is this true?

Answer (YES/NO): NO